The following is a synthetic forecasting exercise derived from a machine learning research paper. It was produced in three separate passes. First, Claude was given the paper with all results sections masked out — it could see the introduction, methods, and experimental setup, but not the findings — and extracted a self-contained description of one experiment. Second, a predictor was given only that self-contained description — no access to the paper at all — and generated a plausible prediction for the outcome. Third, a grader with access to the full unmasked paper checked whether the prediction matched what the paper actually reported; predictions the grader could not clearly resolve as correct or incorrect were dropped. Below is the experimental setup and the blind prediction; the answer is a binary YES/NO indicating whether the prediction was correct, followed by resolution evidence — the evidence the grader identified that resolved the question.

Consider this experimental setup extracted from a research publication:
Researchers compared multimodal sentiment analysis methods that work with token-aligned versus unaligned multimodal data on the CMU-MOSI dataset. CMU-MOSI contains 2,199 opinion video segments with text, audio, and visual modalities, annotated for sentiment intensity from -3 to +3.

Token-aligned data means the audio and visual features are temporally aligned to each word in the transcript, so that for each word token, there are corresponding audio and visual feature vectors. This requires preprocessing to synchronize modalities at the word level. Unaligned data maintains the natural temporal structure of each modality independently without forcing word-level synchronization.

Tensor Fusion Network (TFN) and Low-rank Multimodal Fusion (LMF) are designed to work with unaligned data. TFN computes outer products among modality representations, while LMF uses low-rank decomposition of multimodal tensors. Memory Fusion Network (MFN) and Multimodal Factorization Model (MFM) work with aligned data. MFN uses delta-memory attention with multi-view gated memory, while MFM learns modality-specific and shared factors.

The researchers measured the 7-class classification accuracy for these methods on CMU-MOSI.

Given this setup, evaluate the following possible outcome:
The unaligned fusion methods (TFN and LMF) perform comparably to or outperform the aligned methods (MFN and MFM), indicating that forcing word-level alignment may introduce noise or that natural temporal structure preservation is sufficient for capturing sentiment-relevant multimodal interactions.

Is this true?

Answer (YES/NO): NO